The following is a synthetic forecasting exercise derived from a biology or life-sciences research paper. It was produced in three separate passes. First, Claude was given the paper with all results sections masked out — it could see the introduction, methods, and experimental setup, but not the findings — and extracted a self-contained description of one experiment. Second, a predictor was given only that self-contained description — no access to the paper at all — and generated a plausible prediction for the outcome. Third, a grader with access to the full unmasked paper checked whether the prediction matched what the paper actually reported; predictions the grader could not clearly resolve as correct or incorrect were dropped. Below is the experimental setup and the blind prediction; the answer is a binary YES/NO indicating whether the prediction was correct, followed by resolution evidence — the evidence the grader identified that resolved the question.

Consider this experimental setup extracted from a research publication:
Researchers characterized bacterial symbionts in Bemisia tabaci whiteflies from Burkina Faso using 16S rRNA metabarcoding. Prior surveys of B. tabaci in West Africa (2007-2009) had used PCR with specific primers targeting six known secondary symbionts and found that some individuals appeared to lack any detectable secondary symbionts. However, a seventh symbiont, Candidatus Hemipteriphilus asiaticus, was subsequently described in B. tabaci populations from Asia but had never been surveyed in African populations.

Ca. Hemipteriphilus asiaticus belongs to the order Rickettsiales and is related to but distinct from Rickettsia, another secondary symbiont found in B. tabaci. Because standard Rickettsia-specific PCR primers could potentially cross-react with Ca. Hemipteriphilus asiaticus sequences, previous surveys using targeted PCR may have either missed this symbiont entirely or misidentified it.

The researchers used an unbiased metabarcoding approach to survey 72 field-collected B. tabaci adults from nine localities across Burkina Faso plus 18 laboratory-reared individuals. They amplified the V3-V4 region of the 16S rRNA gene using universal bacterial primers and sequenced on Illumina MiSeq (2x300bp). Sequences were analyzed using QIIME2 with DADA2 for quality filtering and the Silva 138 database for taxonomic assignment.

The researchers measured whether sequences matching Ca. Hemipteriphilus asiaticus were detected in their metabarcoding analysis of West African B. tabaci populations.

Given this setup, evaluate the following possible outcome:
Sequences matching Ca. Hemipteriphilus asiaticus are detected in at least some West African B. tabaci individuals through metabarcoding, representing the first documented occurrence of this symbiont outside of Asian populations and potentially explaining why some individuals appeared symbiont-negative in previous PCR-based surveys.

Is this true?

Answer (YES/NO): YES